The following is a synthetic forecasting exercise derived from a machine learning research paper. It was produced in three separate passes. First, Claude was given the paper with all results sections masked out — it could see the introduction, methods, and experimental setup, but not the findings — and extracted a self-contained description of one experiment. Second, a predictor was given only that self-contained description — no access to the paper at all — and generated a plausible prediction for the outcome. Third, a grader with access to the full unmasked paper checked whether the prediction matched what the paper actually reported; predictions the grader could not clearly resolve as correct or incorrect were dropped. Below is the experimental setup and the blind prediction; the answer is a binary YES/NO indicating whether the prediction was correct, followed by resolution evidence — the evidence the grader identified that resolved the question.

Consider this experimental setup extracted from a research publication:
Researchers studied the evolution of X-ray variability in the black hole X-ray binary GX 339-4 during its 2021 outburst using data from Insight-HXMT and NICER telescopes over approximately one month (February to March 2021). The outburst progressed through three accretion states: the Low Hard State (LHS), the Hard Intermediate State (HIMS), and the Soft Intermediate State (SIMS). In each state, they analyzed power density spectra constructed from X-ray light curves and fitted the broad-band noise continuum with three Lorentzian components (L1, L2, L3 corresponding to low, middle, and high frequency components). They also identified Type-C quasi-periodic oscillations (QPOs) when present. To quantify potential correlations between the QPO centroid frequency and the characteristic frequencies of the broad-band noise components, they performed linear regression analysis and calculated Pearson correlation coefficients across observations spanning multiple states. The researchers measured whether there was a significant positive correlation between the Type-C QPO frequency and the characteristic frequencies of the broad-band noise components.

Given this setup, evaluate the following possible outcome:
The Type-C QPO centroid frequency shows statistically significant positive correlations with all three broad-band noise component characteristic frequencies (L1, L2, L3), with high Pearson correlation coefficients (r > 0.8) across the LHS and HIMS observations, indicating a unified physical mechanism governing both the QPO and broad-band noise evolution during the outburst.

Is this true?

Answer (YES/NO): NO